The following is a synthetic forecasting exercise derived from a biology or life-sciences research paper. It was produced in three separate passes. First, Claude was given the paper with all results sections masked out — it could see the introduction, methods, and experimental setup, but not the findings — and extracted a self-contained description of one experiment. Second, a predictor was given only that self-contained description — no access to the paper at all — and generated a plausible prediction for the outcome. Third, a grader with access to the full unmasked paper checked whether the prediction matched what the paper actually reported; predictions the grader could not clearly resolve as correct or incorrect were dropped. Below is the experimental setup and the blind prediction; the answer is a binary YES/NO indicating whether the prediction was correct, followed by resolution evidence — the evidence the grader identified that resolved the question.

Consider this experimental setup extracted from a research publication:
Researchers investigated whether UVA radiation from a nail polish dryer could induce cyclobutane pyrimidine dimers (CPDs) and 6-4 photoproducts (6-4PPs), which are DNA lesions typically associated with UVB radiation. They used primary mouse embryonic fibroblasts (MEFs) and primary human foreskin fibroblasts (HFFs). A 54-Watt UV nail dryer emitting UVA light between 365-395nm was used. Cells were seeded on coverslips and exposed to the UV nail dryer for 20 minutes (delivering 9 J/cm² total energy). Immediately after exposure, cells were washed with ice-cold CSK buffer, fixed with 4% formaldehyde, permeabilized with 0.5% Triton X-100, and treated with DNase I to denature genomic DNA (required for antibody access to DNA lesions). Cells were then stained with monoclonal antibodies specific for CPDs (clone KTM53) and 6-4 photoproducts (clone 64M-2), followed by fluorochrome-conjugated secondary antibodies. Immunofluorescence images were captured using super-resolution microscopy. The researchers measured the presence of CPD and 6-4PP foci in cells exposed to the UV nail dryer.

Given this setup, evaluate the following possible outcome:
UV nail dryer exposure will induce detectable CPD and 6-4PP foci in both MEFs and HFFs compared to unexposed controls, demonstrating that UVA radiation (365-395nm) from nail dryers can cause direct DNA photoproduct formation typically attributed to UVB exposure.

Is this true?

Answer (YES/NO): NO